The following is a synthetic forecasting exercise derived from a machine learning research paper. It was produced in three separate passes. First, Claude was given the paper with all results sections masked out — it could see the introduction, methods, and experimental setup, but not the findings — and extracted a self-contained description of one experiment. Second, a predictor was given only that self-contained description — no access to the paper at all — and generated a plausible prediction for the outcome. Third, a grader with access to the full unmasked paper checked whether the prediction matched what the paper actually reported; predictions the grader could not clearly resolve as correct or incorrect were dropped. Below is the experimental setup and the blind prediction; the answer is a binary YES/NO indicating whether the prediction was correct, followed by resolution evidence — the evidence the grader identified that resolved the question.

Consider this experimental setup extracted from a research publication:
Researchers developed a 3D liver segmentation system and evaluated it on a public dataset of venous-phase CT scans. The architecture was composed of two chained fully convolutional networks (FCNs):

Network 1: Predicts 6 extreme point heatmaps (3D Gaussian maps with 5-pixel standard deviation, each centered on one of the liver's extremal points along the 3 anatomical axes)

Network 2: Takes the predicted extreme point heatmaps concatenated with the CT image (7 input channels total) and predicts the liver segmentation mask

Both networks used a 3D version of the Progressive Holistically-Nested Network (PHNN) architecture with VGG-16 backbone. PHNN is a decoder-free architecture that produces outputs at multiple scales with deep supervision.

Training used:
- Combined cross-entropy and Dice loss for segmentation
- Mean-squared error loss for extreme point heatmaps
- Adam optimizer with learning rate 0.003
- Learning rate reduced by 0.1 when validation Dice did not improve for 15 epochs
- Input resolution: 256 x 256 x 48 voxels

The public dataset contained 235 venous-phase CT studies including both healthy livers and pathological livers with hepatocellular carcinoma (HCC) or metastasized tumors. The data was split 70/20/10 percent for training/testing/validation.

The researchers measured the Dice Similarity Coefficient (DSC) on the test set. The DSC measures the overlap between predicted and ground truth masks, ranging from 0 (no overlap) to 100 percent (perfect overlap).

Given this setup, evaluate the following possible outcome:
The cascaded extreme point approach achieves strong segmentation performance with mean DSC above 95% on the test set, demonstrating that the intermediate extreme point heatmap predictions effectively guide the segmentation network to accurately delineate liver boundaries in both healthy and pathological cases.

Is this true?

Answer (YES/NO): YES